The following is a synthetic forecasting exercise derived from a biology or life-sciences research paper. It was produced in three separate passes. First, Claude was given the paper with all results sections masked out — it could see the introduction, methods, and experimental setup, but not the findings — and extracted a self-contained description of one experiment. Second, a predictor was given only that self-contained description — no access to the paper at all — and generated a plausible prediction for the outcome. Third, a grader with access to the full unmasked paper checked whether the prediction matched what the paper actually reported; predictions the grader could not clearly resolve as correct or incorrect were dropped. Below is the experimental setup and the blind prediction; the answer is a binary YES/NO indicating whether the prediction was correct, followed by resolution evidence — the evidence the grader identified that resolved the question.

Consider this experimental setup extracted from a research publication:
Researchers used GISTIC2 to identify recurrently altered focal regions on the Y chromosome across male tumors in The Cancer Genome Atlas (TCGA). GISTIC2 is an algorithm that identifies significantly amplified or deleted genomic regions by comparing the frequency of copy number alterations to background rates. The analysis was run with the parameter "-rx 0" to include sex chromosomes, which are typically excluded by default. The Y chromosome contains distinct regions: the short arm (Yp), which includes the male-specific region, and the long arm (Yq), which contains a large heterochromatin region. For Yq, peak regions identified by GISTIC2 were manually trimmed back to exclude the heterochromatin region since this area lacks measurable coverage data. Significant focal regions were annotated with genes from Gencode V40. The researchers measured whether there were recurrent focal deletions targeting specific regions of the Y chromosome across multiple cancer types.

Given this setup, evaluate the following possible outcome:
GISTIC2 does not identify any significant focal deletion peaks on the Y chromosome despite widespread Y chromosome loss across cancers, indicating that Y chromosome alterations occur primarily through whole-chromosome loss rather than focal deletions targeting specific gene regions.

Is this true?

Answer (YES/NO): NO